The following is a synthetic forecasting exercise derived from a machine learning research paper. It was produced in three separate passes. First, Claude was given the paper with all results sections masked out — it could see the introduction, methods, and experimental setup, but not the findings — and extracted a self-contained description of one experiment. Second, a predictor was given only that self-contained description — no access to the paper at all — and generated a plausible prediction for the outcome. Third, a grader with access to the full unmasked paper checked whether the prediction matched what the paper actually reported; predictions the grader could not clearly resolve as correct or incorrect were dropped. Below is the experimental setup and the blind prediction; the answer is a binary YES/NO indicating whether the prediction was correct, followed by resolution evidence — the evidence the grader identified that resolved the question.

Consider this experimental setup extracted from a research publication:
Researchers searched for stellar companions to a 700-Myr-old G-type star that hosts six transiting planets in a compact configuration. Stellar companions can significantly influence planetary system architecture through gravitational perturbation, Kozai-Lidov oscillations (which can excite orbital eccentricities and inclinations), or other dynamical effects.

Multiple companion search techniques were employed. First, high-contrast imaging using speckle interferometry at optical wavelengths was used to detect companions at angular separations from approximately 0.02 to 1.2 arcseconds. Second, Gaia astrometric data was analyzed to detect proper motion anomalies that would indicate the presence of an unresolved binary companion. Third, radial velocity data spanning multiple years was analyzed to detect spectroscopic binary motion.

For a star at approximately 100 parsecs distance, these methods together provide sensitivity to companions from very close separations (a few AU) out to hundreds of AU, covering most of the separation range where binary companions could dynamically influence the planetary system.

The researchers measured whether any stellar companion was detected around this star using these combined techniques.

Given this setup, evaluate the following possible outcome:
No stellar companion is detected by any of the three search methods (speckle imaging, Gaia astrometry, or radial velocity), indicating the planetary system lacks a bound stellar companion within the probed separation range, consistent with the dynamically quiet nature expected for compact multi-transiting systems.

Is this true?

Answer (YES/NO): YES